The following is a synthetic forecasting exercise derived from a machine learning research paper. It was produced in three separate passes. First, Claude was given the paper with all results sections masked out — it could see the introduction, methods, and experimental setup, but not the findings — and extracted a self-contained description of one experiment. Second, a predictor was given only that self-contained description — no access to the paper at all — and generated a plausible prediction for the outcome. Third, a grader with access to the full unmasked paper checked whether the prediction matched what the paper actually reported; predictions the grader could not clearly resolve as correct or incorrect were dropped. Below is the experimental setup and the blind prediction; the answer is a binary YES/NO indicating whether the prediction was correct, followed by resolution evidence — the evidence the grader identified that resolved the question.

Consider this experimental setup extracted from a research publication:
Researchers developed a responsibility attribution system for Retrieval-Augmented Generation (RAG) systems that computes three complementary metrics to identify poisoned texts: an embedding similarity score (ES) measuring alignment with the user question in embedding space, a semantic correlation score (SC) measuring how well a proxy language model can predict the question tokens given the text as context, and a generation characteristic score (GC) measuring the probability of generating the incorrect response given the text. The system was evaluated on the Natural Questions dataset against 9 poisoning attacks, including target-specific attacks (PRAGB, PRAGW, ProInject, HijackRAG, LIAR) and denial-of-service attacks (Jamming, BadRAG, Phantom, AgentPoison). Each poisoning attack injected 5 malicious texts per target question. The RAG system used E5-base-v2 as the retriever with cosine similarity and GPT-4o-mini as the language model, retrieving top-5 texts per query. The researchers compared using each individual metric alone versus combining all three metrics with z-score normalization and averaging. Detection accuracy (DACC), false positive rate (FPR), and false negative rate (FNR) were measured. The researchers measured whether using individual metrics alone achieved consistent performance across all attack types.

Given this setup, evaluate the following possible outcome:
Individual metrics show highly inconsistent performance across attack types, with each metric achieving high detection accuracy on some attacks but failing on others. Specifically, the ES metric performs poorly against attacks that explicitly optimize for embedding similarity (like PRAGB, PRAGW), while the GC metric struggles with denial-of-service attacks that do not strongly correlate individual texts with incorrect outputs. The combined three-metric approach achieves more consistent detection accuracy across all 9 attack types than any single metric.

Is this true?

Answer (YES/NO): NO